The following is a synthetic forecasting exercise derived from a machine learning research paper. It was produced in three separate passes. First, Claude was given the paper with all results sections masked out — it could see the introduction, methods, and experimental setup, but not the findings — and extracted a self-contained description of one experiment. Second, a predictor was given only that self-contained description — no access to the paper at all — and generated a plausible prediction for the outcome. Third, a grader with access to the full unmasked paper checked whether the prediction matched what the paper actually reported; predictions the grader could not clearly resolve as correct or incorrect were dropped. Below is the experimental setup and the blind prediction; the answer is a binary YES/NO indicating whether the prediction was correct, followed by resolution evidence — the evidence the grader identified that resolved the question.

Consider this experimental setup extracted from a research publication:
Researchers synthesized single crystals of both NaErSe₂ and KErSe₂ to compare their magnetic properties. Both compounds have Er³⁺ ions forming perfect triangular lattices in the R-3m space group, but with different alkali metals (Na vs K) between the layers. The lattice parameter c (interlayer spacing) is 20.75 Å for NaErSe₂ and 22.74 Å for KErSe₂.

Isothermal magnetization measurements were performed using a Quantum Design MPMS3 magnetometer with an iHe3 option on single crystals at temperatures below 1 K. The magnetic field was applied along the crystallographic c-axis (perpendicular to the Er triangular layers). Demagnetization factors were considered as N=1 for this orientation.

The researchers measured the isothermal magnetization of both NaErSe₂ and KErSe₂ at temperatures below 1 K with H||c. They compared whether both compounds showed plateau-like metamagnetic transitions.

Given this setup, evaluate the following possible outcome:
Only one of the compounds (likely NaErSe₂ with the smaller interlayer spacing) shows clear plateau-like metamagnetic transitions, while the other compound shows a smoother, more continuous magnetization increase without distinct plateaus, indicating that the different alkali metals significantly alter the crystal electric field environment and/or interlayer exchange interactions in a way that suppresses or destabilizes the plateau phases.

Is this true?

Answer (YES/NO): NO